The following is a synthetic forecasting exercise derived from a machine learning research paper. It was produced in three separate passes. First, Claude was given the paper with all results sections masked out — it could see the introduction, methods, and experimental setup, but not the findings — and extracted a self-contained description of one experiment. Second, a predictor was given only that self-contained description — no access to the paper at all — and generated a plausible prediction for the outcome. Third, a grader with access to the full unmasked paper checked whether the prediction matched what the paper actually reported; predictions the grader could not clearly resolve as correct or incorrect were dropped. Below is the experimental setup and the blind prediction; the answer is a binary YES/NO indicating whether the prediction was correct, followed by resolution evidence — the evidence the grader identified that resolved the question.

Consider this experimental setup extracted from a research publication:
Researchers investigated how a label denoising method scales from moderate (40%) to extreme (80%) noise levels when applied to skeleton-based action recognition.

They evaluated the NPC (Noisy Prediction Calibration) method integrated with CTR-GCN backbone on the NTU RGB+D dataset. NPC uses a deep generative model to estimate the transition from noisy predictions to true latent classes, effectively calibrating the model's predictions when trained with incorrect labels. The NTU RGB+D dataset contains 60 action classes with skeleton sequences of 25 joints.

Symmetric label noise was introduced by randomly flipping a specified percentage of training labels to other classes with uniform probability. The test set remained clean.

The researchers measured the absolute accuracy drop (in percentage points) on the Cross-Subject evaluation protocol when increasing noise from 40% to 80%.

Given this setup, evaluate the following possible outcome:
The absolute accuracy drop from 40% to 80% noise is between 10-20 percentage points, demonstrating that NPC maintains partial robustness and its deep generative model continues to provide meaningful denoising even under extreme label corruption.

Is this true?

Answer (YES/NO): YES